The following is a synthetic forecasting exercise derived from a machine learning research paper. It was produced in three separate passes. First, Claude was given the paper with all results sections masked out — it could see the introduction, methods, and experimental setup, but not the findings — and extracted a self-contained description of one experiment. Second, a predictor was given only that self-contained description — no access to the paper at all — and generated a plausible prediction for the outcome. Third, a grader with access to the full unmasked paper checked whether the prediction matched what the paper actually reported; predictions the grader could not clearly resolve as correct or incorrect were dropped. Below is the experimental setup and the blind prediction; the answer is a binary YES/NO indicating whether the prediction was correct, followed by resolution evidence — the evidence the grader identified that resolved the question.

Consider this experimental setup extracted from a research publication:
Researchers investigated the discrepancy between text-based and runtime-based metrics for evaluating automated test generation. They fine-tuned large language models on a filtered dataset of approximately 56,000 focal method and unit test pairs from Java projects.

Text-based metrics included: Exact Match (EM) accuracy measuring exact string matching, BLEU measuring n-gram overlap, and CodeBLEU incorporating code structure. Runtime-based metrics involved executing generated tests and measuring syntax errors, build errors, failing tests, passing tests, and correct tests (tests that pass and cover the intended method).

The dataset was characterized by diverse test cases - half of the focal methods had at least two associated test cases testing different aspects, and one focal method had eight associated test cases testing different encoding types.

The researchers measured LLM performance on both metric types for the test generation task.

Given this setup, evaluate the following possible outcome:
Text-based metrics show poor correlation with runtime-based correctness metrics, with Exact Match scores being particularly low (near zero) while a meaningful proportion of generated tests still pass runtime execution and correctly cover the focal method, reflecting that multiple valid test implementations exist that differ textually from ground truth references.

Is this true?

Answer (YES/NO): YES